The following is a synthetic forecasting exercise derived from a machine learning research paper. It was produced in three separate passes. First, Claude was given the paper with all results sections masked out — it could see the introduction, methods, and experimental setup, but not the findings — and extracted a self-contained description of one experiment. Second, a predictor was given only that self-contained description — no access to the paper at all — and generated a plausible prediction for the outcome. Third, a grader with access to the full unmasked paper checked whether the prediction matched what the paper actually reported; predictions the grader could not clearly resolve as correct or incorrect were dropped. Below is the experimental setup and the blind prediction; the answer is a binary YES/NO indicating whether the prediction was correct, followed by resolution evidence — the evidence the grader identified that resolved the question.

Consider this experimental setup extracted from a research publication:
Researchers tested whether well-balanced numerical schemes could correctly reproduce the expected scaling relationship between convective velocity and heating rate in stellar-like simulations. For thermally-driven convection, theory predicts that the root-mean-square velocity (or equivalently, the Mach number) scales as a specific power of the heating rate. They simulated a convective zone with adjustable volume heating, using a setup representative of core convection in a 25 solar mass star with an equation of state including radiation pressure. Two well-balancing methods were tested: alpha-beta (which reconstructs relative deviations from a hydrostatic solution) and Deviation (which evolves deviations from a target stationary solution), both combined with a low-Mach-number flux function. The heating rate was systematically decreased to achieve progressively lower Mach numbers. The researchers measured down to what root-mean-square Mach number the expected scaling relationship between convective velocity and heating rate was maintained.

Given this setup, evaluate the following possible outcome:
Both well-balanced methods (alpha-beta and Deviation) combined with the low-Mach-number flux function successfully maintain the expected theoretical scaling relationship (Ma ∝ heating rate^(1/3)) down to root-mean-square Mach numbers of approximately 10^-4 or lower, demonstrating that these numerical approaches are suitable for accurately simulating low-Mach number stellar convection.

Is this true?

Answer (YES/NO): YES